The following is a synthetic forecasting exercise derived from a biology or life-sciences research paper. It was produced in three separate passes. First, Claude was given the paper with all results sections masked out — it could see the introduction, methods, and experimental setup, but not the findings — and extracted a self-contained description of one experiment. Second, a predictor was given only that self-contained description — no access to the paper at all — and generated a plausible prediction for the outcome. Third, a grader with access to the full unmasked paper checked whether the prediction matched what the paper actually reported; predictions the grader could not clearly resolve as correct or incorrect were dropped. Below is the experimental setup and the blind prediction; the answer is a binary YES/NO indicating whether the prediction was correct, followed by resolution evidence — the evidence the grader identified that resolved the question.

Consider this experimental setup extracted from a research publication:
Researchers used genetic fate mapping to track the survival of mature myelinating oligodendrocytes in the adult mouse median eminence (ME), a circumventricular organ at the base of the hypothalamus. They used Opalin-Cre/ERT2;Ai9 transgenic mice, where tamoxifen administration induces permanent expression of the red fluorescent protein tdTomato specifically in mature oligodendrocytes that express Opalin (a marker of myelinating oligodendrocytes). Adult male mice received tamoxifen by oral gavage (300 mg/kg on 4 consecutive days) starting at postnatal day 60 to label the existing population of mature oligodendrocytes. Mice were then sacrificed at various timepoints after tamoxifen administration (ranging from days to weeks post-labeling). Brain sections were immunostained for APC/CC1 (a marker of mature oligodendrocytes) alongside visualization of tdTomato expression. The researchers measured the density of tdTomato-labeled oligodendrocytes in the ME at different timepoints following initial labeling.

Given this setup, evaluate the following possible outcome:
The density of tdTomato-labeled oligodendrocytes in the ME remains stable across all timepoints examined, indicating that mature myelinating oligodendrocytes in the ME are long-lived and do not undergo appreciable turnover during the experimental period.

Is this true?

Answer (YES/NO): NO